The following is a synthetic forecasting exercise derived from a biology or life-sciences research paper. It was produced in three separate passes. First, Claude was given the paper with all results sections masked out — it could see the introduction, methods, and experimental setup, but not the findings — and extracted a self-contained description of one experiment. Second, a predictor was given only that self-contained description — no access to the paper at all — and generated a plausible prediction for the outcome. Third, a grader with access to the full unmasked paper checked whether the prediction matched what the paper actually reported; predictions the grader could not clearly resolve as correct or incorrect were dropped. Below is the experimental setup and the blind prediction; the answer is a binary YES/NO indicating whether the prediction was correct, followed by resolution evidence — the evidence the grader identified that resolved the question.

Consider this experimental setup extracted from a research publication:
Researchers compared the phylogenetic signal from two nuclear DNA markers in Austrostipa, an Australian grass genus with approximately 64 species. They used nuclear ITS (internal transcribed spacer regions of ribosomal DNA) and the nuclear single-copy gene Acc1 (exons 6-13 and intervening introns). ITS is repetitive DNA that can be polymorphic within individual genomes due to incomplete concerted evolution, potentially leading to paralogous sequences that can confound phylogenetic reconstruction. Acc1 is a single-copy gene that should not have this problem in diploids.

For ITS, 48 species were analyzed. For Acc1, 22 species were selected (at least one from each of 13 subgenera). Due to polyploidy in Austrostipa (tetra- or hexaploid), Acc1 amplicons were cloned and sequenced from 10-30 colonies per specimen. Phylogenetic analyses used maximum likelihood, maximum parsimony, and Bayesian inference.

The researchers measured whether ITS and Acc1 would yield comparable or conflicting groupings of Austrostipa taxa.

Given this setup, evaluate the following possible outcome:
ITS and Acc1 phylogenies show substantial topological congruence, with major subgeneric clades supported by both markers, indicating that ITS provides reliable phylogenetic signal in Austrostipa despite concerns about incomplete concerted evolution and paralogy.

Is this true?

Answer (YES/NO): YES